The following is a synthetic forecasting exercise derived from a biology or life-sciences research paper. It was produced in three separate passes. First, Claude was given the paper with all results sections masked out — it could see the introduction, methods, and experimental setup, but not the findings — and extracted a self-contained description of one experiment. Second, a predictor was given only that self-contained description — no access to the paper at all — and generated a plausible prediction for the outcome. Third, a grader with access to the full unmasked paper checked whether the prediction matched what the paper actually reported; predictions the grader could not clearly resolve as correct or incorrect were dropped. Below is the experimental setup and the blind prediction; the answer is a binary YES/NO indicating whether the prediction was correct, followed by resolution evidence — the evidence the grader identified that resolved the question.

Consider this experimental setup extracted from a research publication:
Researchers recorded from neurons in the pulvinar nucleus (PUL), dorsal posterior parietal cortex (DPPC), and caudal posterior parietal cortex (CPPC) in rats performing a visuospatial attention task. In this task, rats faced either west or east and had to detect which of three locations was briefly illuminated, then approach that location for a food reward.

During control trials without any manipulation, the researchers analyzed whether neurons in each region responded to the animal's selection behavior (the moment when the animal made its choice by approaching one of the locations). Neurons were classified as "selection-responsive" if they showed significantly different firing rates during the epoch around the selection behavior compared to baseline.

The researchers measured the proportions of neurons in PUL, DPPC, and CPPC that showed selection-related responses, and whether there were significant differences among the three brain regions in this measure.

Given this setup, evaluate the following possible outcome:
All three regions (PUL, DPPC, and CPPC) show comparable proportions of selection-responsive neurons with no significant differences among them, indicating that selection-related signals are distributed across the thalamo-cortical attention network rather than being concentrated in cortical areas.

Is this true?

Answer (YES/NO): YES